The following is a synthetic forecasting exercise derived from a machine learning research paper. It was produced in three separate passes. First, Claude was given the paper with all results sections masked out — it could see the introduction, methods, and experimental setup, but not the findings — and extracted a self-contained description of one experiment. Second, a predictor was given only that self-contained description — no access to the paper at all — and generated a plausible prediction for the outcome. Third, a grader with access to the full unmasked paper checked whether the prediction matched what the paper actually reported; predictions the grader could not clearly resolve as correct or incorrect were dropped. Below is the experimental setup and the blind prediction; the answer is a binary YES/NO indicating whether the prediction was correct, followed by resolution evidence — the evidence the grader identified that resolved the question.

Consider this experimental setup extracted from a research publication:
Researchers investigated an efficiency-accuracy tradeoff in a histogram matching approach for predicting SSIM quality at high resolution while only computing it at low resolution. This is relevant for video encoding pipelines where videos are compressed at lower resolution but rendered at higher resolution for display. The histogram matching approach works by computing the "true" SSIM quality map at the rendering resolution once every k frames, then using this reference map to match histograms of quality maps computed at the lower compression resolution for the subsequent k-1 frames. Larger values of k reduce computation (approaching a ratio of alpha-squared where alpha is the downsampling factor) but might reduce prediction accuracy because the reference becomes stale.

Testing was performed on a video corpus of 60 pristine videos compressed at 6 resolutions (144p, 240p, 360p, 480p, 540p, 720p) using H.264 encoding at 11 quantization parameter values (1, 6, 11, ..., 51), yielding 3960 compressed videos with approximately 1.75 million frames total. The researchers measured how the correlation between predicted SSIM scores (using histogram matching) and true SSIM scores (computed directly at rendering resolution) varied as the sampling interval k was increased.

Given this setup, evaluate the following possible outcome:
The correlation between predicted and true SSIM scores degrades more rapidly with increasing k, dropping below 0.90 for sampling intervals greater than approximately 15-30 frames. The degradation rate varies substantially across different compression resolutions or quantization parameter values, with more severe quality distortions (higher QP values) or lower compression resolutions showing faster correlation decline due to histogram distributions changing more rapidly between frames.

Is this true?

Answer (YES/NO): NO